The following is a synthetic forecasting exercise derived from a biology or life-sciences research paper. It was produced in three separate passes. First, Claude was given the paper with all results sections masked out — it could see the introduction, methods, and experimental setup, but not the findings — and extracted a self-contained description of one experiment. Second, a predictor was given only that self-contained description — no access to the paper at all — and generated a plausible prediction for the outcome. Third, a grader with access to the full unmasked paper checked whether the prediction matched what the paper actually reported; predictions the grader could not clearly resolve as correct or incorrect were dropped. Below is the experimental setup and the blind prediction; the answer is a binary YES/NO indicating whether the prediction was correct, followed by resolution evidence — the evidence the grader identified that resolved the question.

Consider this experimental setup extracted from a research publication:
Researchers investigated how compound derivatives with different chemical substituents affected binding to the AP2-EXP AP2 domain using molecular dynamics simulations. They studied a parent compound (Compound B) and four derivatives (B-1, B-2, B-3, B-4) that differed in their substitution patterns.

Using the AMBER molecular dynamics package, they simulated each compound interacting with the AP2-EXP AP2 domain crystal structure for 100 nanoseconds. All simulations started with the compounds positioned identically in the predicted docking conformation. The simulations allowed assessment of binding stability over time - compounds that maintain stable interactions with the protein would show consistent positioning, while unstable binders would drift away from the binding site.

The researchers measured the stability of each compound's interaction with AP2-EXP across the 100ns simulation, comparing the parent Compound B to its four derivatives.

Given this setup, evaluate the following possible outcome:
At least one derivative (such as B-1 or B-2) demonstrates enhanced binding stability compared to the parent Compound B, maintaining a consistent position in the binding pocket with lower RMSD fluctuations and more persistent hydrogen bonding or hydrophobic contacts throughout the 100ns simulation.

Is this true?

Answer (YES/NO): NO